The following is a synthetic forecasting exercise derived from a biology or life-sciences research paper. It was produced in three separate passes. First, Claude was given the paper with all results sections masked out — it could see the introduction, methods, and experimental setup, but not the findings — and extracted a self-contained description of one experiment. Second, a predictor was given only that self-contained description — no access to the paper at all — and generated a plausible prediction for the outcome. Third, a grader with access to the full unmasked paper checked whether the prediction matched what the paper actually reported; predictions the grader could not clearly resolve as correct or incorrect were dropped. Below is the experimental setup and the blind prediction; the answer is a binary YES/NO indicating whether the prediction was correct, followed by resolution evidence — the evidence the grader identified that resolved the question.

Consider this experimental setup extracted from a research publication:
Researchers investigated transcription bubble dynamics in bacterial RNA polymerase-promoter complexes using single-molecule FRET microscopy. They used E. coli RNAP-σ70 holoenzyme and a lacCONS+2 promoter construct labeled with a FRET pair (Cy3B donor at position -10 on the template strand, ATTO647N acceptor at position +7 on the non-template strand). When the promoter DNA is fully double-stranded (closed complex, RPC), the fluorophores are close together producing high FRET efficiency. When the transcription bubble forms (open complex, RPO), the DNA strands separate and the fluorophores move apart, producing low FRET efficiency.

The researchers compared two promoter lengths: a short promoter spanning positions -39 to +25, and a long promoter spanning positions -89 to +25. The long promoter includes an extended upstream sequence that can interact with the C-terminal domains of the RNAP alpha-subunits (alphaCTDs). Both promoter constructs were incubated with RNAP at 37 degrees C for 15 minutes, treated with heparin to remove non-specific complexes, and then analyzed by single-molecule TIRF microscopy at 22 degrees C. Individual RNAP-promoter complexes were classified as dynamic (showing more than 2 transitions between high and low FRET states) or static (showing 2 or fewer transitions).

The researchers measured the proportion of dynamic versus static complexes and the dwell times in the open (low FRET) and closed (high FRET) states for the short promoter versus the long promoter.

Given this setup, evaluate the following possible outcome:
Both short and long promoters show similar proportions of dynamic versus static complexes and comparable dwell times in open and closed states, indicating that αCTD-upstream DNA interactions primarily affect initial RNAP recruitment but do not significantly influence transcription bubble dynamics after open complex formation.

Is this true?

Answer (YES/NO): NO